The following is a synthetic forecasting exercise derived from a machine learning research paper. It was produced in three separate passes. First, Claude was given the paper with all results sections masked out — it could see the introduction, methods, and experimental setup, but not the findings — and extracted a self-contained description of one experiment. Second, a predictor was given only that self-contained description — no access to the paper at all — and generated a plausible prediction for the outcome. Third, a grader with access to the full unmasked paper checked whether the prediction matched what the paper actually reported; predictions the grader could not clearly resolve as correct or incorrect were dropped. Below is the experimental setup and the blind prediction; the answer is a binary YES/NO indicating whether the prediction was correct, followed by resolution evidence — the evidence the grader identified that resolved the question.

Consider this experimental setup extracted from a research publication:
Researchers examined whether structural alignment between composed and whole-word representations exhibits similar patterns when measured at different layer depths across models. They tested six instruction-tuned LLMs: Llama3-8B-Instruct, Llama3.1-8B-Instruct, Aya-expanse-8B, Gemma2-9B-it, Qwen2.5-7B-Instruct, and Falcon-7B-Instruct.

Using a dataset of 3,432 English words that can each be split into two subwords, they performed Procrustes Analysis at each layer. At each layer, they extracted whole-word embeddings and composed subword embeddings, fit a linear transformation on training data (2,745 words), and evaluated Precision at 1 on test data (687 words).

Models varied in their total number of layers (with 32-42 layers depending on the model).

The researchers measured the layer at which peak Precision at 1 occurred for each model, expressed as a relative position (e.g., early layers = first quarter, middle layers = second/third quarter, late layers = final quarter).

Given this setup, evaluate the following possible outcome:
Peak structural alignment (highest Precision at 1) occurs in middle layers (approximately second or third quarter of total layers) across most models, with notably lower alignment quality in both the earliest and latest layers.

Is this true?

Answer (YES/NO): NO